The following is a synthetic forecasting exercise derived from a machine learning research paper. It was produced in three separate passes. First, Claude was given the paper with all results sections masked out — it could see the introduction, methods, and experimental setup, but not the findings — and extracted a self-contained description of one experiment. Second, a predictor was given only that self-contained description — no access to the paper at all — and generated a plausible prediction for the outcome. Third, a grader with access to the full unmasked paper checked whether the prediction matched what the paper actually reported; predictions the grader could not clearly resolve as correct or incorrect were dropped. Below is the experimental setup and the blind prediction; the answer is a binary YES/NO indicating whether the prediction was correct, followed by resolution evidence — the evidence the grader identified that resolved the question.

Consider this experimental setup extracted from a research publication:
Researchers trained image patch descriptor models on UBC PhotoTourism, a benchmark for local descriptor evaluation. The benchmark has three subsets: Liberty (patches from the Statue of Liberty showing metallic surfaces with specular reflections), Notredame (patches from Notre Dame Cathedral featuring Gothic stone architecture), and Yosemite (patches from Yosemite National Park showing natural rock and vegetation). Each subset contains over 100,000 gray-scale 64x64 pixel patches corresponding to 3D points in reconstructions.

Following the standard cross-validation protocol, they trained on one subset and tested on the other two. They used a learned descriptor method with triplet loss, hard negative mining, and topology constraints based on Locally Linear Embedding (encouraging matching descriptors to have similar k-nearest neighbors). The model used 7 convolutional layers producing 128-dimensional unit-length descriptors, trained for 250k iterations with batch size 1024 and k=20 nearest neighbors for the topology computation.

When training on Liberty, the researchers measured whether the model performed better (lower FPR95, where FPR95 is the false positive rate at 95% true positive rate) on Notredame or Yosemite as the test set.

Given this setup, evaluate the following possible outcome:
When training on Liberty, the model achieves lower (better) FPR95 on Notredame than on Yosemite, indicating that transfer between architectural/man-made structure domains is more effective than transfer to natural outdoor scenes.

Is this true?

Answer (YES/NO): YES